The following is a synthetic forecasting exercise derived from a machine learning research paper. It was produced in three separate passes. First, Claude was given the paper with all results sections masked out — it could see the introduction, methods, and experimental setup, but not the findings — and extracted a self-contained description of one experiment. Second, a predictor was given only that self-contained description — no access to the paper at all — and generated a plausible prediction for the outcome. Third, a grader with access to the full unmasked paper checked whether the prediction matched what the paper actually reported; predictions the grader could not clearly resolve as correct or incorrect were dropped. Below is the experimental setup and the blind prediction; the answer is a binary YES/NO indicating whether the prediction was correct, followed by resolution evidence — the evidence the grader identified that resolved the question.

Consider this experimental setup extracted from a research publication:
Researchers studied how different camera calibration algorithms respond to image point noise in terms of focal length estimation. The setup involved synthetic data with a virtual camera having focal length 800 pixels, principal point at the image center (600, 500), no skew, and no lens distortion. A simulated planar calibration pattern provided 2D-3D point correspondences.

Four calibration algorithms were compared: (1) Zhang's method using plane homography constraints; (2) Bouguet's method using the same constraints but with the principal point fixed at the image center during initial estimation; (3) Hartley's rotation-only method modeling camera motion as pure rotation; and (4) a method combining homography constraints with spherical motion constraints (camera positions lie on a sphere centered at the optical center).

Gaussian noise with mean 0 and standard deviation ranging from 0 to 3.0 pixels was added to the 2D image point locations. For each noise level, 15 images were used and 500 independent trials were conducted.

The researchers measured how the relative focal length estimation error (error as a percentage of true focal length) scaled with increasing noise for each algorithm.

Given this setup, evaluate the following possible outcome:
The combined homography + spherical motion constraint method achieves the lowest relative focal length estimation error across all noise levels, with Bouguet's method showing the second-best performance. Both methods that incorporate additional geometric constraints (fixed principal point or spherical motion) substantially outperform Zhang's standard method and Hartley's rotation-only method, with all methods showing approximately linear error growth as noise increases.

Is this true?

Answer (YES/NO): NO